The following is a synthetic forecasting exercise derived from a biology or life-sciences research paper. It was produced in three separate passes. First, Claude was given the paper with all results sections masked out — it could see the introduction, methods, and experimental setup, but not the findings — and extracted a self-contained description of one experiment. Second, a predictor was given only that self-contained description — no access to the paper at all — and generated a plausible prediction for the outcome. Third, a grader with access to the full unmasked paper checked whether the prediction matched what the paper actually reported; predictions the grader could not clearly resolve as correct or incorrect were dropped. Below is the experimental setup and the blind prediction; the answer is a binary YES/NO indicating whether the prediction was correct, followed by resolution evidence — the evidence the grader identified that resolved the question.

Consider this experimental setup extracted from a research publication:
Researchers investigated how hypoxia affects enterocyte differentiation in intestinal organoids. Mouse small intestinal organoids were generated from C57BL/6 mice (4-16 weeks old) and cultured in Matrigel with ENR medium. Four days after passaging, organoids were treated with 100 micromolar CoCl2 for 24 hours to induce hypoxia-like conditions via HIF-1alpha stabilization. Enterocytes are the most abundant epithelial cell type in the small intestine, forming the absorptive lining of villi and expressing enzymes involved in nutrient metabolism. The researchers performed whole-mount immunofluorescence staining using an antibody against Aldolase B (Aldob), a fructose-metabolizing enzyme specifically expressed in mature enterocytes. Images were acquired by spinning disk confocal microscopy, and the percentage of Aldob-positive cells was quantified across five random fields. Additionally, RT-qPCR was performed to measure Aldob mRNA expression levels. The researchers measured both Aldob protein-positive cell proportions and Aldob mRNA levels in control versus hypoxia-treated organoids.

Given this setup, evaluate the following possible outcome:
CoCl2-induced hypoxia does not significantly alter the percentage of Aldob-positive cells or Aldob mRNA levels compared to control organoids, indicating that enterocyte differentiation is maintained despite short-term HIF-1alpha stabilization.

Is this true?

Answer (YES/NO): NO